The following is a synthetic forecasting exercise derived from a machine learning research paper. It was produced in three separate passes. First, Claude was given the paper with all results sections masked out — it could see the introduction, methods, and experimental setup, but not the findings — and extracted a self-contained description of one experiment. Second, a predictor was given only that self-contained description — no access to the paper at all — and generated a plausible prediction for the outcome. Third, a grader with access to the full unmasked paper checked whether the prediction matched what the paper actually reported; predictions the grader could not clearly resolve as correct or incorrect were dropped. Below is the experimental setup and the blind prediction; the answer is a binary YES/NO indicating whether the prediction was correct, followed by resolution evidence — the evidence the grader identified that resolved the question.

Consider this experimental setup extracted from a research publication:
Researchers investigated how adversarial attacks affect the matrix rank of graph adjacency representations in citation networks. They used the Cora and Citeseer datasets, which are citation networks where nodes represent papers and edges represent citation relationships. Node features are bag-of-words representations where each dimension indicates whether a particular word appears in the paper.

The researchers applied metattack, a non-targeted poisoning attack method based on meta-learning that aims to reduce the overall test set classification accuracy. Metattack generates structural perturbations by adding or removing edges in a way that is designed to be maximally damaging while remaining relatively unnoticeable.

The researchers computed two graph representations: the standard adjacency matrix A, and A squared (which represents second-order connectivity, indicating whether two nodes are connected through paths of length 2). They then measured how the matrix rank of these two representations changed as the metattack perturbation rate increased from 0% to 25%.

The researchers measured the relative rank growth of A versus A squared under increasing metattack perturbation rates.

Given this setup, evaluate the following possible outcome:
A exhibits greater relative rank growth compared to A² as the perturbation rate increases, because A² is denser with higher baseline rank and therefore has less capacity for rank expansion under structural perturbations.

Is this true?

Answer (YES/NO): YES